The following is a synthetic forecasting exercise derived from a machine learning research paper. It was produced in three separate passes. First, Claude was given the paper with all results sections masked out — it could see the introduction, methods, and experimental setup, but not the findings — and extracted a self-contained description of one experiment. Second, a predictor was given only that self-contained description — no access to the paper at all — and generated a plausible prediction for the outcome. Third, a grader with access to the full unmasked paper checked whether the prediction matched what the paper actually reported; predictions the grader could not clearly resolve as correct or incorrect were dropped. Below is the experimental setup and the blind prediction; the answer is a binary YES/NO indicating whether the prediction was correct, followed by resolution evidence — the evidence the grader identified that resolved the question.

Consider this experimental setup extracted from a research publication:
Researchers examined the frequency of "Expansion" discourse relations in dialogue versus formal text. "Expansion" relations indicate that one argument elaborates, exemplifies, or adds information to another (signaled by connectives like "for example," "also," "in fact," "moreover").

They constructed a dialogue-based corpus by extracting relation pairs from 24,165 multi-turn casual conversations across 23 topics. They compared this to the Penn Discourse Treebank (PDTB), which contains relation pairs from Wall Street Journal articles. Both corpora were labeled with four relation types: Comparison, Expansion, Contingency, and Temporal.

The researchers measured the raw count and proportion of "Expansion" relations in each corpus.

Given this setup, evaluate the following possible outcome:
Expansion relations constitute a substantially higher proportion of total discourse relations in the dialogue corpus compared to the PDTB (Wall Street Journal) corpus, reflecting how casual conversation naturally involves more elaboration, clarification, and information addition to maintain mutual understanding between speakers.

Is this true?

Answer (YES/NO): NO